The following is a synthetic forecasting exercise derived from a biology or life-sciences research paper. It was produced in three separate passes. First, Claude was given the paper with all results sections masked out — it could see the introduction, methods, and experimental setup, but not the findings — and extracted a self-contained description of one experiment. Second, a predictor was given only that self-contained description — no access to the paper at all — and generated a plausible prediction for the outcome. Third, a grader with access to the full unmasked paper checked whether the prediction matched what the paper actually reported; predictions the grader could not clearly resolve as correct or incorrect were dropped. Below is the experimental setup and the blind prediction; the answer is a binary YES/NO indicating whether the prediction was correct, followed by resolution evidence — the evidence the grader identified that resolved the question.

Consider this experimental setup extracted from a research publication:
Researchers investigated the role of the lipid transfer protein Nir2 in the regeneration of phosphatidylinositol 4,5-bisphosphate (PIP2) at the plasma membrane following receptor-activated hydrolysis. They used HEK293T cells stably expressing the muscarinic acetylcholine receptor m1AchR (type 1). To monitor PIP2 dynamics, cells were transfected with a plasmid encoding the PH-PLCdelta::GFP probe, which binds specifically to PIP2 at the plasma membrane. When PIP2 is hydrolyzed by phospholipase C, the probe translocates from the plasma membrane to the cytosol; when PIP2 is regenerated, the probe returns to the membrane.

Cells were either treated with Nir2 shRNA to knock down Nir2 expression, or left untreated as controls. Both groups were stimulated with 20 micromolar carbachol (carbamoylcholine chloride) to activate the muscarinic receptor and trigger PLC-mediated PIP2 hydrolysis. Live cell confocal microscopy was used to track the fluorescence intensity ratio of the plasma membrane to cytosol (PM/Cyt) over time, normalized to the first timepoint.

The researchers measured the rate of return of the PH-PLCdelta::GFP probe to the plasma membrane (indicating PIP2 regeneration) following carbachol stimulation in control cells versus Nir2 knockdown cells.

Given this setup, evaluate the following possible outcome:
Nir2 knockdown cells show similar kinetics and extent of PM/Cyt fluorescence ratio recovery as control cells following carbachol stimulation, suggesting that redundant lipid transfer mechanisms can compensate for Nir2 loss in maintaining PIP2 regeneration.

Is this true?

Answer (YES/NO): NO